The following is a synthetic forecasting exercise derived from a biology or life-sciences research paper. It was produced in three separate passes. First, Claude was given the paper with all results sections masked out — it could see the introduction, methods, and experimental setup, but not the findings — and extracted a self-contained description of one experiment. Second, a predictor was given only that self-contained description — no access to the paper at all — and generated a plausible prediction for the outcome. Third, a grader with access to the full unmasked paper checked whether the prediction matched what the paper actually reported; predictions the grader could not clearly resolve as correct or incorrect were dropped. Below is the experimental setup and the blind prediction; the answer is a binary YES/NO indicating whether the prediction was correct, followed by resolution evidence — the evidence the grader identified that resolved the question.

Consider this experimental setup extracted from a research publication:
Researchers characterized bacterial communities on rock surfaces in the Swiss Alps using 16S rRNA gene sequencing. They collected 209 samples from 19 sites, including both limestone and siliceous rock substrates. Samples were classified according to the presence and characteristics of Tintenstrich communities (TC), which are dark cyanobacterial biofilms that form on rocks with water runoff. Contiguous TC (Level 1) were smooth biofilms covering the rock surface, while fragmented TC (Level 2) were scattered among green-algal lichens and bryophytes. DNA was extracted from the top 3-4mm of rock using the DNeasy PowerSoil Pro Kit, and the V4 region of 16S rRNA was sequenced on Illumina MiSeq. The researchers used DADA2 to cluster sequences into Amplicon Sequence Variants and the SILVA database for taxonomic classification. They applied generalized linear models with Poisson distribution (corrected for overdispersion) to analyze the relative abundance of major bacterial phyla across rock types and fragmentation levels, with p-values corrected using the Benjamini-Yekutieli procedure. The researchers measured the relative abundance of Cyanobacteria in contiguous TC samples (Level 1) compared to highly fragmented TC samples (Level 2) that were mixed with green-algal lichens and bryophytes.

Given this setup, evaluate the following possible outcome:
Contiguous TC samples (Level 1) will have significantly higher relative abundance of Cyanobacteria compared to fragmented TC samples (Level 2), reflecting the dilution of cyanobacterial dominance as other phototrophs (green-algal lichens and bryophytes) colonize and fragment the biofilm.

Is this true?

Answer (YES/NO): NO